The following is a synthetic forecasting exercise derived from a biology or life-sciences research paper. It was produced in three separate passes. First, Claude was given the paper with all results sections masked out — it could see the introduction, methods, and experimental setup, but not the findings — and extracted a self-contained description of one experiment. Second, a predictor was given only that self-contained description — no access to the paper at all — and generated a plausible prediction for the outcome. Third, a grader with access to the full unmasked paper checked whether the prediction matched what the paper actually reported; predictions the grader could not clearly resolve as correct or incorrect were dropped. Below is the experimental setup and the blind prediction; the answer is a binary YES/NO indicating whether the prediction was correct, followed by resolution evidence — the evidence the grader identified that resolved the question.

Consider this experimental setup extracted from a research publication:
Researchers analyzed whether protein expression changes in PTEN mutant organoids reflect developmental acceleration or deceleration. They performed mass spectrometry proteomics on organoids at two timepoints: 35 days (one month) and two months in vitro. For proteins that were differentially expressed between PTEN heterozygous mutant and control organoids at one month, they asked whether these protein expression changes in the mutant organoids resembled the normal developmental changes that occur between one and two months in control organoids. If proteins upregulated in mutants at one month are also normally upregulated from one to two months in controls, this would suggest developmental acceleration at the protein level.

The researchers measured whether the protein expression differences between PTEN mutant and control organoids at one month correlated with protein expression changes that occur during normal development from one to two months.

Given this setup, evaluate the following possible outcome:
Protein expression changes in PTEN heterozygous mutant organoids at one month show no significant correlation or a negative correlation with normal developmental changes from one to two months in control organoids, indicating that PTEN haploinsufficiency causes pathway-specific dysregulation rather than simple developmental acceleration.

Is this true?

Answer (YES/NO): NO